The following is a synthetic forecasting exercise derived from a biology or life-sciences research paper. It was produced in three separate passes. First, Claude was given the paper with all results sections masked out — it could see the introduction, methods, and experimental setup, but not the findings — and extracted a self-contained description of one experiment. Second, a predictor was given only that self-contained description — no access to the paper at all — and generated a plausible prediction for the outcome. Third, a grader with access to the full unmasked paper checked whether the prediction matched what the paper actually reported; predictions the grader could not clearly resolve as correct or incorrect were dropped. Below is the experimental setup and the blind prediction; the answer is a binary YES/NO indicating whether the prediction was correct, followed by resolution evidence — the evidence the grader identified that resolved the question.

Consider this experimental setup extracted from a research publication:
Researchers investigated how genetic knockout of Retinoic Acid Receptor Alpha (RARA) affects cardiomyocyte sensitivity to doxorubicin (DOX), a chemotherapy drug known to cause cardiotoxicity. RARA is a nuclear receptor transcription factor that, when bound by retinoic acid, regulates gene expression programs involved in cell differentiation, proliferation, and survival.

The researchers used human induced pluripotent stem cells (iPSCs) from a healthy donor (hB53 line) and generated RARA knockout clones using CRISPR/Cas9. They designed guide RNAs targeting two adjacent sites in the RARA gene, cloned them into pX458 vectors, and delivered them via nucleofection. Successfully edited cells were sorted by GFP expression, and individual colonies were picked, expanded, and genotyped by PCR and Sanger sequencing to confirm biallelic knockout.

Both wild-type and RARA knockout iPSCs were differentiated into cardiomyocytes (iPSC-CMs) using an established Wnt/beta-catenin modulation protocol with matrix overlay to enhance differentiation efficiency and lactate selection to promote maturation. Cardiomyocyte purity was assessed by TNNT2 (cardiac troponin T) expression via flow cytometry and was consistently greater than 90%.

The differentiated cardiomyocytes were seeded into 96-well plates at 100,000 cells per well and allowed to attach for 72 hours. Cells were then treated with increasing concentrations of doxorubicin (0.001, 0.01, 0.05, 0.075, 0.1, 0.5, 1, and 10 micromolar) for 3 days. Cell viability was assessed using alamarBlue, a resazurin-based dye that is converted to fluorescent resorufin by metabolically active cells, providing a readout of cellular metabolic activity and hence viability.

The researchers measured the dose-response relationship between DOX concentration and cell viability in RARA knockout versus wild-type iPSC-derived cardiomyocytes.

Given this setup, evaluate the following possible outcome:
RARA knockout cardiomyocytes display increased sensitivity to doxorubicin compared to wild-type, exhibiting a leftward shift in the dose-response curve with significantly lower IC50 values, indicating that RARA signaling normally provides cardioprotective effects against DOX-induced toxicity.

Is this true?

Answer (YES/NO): YES